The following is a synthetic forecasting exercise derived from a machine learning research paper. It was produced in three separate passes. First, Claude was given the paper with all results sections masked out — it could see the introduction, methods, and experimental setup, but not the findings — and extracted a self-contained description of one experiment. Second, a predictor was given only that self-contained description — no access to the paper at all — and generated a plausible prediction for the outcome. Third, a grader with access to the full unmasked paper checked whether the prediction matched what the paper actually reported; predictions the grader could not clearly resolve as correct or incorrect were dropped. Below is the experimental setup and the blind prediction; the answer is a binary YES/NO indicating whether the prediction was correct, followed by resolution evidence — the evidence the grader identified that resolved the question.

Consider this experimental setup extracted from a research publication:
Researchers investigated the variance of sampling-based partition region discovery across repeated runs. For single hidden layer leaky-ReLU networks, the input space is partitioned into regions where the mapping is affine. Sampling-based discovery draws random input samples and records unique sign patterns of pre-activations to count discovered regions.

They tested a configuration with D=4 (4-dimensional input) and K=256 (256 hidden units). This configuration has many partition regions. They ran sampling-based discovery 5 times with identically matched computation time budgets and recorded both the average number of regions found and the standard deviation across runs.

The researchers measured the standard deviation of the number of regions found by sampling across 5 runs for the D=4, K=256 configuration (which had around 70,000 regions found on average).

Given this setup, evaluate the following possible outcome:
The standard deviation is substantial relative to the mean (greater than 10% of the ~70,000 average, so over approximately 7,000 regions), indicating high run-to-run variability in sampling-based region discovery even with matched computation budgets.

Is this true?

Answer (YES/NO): NO